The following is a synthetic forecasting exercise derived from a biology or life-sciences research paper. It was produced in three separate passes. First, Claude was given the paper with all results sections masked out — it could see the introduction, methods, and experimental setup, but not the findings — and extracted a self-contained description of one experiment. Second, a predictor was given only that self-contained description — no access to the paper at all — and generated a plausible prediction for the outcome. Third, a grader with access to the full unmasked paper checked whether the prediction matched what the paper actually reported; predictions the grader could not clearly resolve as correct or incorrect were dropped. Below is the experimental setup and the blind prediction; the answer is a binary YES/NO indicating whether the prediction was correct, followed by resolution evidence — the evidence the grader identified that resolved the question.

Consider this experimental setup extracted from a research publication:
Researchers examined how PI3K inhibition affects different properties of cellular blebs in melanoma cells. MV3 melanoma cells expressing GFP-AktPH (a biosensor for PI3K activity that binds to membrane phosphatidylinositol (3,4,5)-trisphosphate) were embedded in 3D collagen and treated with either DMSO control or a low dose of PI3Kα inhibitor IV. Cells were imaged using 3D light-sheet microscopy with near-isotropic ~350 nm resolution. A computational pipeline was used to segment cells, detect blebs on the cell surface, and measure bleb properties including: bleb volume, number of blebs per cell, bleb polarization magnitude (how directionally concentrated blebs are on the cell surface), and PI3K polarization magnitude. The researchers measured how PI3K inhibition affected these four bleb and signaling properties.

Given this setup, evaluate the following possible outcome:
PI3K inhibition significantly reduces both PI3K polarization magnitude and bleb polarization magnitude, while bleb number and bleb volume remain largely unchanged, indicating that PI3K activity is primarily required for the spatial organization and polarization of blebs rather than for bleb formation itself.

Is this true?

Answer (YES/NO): NO